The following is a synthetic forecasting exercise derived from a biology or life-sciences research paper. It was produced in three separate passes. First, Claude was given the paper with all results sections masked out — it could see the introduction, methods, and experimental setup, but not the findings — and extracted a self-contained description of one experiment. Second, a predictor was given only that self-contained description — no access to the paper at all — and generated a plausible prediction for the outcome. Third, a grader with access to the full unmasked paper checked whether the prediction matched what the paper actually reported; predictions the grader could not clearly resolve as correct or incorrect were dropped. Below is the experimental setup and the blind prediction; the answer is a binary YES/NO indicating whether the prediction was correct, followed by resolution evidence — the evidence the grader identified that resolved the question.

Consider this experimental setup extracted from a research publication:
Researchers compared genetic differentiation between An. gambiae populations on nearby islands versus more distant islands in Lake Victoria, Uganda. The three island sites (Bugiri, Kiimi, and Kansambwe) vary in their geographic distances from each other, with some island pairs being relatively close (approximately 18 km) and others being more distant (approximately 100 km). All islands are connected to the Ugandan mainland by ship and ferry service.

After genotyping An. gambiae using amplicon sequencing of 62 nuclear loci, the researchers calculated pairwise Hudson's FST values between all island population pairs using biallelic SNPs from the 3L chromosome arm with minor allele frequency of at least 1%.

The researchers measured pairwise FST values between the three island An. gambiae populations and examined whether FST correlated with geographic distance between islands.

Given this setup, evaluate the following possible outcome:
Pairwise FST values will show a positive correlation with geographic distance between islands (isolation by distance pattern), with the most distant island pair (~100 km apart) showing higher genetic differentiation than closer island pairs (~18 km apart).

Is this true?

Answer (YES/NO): NO